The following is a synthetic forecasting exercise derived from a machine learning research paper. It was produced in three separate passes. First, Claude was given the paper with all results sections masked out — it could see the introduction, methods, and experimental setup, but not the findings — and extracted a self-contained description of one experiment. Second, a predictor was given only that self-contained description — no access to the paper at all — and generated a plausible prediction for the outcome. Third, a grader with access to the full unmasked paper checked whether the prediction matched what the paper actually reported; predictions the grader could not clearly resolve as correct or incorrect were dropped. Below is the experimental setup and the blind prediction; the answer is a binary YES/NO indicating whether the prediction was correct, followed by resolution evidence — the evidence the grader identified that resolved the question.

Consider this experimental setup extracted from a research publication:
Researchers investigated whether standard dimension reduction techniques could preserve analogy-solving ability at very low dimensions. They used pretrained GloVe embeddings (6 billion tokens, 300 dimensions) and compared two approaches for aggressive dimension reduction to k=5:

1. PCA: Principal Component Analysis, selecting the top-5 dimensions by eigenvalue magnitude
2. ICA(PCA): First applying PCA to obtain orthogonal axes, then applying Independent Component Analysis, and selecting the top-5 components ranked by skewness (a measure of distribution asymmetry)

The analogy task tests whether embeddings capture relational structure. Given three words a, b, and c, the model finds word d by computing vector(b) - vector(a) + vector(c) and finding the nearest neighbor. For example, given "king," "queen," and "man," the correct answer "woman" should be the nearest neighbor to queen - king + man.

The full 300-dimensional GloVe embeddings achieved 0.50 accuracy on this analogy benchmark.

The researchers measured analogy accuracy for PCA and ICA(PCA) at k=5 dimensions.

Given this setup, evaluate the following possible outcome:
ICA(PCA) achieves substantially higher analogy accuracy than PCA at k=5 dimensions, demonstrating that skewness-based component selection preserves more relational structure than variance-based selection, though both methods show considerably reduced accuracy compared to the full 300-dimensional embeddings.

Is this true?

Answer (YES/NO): NO